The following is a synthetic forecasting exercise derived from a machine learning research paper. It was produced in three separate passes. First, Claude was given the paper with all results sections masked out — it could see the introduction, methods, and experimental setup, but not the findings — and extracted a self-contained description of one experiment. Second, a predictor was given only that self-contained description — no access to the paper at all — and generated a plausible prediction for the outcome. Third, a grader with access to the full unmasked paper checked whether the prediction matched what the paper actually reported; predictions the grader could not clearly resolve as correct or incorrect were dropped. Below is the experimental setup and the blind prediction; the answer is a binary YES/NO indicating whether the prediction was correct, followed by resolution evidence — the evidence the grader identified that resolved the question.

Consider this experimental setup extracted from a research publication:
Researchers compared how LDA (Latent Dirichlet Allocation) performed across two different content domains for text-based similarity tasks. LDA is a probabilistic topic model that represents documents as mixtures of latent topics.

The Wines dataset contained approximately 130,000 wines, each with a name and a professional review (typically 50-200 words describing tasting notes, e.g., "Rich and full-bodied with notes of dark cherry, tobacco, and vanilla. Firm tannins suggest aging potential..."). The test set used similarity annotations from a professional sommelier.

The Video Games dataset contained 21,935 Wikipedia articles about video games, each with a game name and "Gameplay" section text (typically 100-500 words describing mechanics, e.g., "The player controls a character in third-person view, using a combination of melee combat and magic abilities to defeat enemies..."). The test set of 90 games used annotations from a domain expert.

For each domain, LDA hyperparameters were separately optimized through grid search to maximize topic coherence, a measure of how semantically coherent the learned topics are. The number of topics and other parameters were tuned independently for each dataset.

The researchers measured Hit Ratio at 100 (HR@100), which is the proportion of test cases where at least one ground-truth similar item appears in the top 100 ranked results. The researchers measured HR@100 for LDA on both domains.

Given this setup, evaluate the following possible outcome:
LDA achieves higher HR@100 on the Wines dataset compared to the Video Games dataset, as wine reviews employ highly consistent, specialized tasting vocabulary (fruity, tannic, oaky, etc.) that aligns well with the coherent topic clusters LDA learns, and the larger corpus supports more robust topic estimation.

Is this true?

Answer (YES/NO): YES